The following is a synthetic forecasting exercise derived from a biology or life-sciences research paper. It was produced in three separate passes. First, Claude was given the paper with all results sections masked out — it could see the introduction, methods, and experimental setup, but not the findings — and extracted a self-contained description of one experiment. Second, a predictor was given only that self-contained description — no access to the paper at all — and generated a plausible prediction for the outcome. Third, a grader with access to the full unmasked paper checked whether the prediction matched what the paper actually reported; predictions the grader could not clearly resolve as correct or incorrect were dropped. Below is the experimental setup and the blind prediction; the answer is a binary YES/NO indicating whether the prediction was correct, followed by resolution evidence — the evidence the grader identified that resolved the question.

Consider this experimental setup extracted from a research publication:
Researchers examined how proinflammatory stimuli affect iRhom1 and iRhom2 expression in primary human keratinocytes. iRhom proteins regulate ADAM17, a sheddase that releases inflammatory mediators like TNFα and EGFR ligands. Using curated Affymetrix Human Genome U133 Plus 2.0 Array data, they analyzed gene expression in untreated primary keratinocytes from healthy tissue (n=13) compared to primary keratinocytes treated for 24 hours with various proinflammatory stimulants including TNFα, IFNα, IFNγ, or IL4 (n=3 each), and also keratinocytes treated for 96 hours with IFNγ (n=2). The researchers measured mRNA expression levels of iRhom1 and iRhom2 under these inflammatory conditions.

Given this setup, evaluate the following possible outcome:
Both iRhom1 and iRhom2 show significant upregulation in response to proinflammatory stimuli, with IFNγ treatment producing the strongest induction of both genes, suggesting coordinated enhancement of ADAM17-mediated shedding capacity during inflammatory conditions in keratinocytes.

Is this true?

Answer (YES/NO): NO